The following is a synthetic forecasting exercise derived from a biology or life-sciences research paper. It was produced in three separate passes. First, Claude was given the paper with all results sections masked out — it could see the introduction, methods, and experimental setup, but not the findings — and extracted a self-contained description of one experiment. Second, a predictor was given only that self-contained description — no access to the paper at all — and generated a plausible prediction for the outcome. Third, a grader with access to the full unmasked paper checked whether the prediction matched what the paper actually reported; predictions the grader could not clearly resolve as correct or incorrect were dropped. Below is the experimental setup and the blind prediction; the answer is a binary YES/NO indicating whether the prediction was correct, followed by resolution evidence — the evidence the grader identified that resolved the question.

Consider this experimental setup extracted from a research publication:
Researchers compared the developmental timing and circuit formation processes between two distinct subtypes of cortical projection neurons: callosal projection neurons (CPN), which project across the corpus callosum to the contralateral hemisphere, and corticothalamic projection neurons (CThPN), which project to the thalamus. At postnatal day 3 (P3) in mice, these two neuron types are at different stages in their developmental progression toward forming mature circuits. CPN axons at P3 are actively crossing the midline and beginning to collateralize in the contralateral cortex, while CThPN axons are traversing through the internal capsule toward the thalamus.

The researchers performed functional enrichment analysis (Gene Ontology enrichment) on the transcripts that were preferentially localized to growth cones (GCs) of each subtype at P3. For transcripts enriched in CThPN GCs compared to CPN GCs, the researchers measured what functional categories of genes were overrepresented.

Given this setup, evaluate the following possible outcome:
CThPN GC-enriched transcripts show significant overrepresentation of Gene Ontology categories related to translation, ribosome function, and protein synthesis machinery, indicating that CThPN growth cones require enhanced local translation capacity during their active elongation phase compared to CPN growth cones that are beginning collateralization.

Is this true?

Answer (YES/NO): YES